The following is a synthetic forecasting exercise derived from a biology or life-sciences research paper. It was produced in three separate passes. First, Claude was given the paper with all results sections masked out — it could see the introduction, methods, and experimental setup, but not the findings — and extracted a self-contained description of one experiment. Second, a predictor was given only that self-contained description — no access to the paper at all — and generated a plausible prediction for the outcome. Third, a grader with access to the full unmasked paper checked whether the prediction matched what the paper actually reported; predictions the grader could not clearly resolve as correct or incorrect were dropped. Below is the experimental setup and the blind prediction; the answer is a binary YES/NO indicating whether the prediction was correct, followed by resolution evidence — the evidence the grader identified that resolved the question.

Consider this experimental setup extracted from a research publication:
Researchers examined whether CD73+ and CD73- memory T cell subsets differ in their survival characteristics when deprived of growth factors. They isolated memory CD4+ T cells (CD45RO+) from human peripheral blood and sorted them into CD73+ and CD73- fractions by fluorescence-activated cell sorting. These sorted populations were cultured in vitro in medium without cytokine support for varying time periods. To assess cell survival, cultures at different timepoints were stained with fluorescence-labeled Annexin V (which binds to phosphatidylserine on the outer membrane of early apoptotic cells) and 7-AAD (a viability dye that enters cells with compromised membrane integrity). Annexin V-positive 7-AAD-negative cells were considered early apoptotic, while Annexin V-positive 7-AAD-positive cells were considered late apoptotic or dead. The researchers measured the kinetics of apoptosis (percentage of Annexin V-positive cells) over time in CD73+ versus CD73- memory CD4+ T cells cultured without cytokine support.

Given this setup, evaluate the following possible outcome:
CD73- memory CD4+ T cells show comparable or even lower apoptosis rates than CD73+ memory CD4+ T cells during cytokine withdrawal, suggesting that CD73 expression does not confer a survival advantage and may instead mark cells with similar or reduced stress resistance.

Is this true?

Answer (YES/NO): NO